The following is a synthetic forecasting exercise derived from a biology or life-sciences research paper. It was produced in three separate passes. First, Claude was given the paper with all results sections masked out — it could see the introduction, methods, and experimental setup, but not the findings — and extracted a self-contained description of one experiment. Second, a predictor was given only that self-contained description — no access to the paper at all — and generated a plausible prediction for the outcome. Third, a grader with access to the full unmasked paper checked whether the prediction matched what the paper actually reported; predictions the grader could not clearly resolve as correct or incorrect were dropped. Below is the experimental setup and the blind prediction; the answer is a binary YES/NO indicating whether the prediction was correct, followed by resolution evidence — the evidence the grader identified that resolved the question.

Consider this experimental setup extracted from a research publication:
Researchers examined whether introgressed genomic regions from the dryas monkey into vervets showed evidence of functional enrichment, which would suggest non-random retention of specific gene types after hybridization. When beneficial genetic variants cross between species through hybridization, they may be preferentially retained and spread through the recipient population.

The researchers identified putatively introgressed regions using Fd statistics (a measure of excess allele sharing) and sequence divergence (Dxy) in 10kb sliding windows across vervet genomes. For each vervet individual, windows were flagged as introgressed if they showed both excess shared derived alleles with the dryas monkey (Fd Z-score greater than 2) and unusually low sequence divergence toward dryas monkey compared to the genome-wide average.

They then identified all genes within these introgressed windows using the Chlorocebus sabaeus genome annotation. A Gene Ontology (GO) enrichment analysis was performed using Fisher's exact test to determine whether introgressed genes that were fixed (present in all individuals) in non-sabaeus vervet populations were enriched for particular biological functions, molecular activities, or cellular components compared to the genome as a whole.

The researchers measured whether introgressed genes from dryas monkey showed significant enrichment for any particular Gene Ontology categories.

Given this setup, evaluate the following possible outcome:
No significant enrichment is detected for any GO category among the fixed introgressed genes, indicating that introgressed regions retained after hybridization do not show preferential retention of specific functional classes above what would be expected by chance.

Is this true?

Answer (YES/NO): NO